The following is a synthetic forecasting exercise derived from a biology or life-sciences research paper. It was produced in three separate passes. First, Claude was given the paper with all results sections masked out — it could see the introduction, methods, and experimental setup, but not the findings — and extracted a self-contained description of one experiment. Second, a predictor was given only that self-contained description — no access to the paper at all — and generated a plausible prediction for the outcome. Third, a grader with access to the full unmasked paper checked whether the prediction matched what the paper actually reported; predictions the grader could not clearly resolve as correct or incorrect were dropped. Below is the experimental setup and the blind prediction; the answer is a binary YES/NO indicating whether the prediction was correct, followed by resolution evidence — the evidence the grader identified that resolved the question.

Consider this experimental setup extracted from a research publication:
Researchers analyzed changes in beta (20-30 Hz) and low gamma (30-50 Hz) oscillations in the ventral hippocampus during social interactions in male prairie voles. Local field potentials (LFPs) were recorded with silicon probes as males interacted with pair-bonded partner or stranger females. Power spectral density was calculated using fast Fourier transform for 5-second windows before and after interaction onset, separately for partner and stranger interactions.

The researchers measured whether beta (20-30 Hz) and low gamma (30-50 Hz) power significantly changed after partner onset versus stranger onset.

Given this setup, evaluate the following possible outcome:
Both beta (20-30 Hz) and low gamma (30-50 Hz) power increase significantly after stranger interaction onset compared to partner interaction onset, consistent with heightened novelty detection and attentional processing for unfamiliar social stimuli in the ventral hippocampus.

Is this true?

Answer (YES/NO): NO